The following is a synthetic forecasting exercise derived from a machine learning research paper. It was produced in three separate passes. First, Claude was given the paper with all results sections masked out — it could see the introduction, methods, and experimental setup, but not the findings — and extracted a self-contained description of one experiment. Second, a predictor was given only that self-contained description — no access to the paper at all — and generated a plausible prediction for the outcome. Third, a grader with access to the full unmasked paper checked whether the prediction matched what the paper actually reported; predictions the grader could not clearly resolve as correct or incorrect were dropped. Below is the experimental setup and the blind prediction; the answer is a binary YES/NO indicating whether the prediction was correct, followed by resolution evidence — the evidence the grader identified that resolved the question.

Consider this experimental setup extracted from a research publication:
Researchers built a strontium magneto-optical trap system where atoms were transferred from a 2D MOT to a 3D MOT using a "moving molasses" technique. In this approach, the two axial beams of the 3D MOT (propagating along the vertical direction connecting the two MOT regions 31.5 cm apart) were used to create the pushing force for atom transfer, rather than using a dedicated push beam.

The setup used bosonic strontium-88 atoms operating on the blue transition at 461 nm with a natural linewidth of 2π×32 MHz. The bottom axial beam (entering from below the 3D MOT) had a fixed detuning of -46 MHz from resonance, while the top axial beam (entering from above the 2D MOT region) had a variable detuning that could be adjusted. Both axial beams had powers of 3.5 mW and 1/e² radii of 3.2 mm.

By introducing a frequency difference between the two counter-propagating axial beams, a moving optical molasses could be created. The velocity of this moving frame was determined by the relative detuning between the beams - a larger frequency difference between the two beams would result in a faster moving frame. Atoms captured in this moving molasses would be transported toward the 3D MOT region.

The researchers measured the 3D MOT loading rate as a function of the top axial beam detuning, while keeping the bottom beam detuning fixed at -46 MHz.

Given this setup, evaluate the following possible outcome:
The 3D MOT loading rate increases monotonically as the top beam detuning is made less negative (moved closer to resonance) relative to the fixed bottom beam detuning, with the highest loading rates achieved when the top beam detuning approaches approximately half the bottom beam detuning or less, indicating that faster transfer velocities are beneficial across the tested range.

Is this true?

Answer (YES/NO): NO